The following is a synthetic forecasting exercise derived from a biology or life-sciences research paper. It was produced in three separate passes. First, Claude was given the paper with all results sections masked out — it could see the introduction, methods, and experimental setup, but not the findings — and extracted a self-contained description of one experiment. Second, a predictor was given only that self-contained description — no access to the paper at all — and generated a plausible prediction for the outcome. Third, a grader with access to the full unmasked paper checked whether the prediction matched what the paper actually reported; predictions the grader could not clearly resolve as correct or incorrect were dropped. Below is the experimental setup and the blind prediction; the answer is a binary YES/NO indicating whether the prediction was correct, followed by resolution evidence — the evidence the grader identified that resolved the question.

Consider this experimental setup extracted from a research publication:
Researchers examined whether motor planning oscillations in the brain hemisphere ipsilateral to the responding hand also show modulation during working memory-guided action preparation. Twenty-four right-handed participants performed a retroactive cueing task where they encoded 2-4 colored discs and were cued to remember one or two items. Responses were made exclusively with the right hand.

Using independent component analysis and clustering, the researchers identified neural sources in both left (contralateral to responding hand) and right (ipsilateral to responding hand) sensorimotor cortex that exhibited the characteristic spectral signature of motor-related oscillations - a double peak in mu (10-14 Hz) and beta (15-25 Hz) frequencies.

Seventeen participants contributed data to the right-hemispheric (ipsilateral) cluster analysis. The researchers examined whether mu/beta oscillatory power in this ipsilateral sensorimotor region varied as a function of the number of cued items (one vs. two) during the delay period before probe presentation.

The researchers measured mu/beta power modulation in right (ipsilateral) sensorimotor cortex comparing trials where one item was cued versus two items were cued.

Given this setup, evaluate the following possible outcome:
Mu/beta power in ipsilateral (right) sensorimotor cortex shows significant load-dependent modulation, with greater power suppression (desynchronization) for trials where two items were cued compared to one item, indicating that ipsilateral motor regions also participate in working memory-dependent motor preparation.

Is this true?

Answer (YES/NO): NO